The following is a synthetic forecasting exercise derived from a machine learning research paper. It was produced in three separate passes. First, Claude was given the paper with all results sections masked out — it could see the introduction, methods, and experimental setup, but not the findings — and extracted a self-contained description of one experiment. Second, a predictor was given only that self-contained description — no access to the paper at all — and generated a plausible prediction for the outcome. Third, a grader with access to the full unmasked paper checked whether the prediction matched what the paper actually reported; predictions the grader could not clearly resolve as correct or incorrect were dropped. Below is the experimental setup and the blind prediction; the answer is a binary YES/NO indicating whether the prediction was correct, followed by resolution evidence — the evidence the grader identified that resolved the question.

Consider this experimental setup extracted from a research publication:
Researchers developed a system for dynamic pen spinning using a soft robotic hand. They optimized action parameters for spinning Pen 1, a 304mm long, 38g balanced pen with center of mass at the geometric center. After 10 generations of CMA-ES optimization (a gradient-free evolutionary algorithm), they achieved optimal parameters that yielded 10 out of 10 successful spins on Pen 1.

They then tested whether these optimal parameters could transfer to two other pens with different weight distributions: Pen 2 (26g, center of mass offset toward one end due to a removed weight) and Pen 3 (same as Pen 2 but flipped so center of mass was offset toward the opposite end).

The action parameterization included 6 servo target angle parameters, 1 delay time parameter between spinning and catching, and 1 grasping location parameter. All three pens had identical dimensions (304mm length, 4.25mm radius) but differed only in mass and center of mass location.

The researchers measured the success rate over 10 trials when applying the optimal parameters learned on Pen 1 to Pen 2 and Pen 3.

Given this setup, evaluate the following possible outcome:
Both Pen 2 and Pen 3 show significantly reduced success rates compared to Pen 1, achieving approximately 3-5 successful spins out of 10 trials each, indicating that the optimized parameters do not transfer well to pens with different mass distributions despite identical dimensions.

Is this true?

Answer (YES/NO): NO